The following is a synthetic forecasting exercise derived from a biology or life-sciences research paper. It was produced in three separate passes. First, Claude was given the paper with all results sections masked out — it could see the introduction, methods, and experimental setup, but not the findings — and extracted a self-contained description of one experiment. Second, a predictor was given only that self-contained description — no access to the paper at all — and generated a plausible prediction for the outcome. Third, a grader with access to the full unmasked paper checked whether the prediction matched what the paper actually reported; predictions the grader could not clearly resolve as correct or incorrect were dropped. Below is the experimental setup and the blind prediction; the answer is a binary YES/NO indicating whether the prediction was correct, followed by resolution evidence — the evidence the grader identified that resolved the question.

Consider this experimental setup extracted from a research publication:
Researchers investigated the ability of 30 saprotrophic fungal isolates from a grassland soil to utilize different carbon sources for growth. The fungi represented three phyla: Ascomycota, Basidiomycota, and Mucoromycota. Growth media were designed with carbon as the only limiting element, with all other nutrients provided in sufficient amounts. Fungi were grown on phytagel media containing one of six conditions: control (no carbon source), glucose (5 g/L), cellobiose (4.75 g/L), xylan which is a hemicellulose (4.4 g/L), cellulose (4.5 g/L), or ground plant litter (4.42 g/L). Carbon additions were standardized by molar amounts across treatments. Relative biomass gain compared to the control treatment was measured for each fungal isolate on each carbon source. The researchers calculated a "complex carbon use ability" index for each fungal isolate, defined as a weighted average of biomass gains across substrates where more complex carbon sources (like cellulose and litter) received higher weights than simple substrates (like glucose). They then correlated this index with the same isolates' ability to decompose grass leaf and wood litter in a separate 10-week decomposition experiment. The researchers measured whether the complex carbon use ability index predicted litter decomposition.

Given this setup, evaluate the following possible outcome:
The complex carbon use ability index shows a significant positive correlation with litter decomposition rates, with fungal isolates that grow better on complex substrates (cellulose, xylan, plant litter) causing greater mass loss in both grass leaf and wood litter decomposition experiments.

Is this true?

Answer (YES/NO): YES